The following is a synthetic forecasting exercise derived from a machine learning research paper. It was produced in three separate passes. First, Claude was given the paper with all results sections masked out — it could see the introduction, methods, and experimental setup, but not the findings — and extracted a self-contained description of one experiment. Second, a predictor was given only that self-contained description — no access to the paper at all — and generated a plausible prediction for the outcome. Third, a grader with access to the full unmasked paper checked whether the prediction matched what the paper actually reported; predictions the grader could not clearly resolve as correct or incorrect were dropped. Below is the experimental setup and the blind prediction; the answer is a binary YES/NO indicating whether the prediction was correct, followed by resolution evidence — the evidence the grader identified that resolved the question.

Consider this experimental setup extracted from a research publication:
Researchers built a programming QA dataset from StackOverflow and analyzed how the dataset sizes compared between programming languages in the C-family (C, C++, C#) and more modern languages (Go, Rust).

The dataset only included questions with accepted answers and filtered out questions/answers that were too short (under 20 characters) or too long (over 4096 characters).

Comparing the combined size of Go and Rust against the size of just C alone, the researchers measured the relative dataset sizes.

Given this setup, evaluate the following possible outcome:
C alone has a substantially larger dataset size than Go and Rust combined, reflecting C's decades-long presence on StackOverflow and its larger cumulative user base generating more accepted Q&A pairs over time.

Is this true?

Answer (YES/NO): YES